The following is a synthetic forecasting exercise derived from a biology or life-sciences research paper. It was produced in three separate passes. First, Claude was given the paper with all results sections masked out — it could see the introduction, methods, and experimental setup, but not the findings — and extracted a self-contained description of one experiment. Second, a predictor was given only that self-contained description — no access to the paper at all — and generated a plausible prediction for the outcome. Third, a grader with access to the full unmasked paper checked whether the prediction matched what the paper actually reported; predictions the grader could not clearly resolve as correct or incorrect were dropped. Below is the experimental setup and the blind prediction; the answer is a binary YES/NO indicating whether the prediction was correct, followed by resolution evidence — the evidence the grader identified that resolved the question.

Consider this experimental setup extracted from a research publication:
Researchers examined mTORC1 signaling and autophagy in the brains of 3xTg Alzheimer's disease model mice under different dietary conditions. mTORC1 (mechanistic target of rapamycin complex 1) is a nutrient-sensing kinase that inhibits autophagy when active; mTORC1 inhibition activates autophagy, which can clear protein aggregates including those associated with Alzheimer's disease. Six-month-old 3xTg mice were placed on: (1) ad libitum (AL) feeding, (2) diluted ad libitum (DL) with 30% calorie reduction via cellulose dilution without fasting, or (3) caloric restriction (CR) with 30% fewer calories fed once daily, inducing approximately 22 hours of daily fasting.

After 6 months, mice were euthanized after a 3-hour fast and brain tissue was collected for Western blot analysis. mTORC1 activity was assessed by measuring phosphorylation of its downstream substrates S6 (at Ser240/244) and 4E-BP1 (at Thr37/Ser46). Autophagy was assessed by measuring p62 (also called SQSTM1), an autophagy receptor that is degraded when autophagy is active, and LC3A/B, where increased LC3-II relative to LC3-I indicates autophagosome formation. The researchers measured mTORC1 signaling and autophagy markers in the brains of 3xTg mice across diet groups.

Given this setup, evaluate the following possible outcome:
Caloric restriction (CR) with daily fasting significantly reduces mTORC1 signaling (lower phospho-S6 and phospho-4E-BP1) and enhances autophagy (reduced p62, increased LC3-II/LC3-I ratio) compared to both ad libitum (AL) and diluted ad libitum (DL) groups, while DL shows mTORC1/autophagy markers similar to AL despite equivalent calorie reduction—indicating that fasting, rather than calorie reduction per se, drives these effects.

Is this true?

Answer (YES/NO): NO